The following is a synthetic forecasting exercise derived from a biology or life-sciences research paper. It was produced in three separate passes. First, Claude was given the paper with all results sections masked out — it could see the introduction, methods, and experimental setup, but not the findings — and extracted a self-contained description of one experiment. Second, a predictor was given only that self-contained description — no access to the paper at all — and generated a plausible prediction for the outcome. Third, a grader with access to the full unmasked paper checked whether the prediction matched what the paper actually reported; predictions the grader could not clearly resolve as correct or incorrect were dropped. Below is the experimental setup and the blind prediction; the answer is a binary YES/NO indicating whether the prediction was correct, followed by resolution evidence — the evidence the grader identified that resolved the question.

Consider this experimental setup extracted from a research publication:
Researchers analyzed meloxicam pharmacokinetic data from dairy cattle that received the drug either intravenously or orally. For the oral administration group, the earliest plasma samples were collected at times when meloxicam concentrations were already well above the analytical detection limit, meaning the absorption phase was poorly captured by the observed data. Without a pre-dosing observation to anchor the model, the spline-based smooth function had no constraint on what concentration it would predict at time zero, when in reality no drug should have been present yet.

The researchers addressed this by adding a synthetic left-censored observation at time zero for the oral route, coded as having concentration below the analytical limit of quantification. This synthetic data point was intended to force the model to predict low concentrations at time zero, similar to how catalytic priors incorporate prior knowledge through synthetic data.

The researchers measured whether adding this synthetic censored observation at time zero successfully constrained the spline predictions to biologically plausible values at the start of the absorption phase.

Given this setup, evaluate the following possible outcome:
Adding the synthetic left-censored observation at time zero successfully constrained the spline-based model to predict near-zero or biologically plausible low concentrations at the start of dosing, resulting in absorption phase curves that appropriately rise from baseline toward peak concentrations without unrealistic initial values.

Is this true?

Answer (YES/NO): YES